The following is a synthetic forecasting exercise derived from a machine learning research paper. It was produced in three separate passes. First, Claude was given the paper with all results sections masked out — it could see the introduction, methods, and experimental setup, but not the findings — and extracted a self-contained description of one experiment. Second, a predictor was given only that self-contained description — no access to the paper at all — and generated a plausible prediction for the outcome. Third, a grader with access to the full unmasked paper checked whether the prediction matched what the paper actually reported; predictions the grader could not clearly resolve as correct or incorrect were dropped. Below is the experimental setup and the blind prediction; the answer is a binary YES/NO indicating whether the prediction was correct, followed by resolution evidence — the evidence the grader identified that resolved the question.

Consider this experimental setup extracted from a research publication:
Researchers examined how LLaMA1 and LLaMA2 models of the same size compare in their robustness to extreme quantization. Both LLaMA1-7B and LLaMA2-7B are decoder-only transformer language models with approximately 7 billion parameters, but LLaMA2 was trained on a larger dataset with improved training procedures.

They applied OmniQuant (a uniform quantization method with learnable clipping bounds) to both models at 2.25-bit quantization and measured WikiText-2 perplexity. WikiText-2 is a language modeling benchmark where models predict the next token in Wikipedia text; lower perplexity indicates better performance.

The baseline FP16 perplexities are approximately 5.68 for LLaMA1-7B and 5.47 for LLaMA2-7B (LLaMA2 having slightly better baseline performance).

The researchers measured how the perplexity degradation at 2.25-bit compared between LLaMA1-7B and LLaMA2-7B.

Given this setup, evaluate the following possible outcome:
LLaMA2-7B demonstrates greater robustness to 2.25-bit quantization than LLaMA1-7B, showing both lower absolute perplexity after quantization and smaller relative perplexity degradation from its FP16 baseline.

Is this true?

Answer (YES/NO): NO